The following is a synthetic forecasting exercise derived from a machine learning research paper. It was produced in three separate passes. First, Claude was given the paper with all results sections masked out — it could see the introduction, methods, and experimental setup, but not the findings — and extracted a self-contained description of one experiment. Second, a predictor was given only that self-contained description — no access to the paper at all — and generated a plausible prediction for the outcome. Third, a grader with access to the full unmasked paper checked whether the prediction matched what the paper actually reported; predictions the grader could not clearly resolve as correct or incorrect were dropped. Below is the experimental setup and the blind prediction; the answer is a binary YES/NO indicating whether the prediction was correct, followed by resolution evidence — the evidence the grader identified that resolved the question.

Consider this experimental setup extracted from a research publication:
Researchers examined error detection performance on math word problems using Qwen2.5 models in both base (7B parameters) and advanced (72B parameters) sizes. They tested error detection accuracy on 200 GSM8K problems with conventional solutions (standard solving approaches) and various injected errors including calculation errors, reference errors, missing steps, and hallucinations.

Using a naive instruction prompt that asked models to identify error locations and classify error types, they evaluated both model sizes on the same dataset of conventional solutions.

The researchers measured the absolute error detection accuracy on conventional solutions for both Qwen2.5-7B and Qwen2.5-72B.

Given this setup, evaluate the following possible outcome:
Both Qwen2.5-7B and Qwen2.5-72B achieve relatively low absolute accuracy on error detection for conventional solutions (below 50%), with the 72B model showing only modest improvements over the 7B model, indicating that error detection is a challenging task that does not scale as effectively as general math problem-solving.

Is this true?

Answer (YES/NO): NO